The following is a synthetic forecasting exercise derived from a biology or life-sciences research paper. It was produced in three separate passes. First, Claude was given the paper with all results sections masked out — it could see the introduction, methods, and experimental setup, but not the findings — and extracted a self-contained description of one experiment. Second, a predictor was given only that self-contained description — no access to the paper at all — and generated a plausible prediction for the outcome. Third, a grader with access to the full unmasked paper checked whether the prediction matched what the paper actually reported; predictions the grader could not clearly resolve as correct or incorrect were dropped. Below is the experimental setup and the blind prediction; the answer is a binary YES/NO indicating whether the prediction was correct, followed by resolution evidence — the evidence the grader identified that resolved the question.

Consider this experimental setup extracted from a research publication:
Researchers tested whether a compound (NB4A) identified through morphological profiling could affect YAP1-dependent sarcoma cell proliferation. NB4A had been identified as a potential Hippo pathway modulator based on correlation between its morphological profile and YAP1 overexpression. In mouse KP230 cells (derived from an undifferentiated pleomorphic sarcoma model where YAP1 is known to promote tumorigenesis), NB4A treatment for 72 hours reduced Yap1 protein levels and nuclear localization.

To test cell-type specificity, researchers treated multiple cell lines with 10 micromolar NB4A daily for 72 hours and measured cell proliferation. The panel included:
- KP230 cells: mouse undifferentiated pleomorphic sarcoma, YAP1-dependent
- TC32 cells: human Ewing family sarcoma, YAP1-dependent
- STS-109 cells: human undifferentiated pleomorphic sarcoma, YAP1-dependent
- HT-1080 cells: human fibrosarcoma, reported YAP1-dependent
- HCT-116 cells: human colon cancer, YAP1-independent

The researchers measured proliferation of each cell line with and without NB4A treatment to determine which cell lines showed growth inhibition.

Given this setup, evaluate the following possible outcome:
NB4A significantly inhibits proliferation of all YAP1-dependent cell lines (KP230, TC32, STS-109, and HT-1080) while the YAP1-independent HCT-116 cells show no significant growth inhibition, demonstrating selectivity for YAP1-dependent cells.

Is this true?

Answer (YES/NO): NO